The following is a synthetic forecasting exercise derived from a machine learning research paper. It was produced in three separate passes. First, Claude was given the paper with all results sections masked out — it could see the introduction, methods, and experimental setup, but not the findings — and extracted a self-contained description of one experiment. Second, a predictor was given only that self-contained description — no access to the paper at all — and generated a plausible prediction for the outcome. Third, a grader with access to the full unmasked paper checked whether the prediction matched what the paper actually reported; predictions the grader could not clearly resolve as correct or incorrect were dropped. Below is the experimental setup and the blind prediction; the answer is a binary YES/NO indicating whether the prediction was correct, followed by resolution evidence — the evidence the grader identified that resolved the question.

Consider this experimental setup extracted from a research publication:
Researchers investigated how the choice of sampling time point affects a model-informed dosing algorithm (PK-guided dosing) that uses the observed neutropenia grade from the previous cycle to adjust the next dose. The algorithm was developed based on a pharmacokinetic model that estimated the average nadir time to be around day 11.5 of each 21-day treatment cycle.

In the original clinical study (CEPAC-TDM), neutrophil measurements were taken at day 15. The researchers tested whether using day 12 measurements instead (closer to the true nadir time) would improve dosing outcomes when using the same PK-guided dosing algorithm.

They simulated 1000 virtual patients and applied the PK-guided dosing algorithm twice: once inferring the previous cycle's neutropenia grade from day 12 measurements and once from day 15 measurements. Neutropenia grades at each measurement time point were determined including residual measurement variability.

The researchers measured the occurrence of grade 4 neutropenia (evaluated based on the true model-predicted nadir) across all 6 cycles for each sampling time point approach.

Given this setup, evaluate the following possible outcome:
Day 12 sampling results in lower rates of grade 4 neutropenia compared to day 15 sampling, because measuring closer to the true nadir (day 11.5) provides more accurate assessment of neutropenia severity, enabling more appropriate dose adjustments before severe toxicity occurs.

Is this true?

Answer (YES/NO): YES